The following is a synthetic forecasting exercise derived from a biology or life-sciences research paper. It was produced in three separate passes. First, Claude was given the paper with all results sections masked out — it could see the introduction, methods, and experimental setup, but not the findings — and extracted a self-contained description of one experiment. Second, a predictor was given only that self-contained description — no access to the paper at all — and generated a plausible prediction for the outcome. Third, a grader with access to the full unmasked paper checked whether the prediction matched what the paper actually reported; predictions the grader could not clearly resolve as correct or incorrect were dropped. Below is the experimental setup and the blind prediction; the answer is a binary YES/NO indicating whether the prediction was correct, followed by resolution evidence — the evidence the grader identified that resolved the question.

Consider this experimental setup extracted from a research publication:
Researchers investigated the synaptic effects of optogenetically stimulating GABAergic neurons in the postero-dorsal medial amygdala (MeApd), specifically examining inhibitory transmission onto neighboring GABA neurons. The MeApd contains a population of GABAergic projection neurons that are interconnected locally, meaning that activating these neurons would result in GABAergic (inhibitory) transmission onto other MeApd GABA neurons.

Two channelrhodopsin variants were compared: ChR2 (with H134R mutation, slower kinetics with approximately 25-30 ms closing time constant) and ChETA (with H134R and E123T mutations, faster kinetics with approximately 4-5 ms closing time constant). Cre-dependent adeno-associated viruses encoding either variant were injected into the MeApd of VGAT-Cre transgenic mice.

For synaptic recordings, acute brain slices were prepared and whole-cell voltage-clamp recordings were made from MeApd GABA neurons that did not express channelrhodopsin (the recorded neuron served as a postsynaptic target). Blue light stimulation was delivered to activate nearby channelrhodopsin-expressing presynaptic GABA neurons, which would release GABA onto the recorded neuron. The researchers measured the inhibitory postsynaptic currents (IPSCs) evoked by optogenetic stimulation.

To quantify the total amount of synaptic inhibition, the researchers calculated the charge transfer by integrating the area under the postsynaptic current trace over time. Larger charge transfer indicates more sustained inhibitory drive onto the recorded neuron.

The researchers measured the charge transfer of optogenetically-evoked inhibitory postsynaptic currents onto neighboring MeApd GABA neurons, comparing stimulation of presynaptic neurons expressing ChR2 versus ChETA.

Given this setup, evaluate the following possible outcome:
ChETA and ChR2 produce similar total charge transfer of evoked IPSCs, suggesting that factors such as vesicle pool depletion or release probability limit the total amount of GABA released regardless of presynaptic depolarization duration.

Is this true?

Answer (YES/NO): NO